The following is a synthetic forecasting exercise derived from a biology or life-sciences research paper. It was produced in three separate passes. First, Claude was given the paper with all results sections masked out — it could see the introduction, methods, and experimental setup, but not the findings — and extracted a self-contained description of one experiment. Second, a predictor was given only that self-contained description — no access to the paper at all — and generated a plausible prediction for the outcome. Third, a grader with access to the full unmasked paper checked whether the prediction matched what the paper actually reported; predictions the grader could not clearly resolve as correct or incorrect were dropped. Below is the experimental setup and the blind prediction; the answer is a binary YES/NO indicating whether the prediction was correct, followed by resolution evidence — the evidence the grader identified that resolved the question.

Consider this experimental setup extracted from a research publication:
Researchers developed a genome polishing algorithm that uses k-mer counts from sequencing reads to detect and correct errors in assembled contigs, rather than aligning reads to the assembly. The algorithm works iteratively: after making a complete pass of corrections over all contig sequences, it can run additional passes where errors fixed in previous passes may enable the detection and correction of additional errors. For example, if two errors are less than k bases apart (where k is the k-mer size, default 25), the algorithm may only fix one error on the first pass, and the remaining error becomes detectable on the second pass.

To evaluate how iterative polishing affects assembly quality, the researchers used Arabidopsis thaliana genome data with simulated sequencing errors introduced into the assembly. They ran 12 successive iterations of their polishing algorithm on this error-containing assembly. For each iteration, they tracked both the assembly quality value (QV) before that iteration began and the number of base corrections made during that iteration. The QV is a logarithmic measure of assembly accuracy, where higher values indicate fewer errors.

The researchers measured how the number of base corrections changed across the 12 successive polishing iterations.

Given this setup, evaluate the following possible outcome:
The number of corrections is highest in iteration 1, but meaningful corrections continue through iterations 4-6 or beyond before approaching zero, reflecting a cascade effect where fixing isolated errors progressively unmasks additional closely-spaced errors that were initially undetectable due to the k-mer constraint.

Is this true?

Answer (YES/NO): YES